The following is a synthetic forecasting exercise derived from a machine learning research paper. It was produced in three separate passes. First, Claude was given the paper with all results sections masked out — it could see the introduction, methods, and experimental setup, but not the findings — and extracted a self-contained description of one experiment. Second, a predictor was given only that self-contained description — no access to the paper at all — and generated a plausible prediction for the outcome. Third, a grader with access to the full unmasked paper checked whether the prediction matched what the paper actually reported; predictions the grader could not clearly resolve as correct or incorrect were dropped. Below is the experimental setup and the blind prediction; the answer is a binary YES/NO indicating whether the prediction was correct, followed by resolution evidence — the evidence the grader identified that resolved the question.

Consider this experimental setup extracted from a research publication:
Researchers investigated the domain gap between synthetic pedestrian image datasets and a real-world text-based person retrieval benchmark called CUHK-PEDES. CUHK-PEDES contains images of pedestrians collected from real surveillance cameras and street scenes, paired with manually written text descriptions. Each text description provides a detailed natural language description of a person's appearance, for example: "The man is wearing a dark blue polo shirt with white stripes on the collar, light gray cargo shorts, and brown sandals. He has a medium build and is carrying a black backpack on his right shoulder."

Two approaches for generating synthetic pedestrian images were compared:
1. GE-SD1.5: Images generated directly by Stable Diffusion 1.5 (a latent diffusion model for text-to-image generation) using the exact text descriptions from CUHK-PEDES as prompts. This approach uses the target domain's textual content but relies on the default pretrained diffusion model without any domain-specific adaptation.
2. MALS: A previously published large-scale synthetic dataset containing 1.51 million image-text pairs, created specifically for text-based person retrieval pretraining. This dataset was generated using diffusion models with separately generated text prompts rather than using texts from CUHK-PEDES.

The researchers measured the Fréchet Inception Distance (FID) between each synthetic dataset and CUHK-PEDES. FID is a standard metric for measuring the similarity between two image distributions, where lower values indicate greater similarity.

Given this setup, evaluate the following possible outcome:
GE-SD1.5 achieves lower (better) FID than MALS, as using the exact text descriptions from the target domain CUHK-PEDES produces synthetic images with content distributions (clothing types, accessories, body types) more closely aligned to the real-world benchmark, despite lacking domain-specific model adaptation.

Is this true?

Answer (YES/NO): NO